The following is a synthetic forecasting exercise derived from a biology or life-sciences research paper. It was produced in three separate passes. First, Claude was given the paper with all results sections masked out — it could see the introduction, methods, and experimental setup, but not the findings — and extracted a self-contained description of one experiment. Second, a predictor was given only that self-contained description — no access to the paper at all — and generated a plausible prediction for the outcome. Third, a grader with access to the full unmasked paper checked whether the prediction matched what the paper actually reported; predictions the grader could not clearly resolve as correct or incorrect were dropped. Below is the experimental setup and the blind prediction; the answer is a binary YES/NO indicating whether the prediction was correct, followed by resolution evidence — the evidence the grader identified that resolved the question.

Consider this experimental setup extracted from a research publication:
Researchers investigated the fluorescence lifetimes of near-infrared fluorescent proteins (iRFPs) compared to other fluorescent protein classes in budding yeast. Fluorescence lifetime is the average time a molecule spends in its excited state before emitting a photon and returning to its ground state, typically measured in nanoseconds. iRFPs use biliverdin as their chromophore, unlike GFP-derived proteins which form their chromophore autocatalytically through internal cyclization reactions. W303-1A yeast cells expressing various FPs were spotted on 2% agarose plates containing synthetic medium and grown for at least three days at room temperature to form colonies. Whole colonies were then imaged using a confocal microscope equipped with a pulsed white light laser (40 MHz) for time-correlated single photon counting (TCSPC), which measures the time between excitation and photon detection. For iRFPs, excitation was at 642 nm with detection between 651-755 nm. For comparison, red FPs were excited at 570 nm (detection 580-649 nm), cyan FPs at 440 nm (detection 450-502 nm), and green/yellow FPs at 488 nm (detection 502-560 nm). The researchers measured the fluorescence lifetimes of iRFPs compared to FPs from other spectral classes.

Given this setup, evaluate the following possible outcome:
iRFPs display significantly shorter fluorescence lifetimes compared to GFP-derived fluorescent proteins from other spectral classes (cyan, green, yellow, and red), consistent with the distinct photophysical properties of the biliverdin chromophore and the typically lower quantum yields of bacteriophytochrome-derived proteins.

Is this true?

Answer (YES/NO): YES